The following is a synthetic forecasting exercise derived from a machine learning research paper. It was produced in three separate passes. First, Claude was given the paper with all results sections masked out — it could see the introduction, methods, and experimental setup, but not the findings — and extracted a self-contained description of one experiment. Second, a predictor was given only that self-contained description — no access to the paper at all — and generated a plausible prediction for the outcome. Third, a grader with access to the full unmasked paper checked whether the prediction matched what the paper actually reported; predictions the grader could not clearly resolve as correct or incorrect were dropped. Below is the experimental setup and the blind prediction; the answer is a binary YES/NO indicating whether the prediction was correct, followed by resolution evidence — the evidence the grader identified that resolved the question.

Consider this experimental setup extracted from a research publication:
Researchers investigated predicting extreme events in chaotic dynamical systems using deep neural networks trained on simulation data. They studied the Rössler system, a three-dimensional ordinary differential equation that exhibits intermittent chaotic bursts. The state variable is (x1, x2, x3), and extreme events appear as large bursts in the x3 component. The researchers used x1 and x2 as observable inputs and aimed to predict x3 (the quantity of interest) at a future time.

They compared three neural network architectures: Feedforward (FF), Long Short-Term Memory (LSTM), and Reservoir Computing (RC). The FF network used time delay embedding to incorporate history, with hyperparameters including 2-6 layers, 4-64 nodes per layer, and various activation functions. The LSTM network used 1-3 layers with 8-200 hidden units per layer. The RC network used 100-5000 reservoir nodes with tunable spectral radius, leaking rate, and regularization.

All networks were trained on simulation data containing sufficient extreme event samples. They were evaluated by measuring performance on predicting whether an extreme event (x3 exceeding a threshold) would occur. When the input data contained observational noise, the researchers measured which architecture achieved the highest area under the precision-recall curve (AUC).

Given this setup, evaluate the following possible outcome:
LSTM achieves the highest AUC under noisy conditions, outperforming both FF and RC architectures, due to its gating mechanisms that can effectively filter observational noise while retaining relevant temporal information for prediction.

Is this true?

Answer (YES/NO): YES